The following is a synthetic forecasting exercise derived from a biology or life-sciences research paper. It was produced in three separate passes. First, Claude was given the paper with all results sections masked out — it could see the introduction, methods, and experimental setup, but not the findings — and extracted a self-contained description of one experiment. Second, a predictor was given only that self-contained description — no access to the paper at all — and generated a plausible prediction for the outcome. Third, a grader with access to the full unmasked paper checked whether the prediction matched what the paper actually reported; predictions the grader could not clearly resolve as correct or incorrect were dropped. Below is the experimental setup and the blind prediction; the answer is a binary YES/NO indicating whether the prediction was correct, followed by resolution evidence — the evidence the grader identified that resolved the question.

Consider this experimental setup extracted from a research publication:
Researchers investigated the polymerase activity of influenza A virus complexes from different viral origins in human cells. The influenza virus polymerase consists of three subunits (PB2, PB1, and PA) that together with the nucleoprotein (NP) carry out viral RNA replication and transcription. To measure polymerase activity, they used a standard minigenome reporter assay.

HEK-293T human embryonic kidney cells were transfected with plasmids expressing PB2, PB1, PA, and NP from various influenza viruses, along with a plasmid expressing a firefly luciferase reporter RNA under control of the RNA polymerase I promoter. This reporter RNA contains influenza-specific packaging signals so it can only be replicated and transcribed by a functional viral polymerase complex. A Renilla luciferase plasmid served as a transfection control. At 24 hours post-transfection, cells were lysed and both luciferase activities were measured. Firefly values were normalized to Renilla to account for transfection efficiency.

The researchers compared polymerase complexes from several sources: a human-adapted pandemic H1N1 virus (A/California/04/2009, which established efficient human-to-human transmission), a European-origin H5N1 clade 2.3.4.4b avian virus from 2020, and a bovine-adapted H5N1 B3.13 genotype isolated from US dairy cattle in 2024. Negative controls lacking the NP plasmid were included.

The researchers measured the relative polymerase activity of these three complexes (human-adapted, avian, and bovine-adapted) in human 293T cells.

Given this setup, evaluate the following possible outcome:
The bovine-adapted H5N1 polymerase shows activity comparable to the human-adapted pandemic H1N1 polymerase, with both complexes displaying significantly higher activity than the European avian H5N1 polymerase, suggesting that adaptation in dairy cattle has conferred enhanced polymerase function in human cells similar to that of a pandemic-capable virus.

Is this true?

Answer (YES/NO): NO